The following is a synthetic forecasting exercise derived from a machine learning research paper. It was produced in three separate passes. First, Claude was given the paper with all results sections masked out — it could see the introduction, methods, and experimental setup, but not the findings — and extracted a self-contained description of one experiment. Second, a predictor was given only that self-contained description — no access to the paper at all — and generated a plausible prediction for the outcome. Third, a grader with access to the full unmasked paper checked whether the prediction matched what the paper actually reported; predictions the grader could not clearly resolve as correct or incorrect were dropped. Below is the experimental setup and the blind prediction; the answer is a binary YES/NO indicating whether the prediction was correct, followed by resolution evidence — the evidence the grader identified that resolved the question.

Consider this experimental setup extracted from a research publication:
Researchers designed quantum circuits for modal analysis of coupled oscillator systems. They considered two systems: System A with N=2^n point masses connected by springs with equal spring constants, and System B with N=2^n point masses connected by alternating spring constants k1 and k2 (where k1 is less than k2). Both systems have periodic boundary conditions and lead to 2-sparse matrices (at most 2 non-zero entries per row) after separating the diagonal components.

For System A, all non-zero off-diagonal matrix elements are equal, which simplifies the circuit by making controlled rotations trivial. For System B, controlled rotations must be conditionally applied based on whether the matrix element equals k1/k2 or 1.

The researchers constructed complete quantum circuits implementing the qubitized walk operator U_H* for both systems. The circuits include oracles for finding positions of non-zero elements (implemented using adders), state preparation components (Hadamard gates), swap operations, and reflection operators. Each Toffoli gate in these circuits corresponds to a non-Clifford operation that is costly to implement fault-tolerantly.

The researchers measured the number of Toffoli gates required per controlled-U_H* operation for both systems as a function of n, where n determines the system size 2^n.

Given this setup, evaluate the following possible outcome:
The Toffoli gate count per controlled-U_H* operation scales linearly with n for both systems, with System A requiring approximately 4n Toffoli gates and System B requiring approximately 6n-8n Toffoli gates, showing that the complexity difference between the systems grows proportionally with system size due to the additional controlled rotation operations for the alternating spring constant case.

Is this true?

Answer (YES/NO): NO